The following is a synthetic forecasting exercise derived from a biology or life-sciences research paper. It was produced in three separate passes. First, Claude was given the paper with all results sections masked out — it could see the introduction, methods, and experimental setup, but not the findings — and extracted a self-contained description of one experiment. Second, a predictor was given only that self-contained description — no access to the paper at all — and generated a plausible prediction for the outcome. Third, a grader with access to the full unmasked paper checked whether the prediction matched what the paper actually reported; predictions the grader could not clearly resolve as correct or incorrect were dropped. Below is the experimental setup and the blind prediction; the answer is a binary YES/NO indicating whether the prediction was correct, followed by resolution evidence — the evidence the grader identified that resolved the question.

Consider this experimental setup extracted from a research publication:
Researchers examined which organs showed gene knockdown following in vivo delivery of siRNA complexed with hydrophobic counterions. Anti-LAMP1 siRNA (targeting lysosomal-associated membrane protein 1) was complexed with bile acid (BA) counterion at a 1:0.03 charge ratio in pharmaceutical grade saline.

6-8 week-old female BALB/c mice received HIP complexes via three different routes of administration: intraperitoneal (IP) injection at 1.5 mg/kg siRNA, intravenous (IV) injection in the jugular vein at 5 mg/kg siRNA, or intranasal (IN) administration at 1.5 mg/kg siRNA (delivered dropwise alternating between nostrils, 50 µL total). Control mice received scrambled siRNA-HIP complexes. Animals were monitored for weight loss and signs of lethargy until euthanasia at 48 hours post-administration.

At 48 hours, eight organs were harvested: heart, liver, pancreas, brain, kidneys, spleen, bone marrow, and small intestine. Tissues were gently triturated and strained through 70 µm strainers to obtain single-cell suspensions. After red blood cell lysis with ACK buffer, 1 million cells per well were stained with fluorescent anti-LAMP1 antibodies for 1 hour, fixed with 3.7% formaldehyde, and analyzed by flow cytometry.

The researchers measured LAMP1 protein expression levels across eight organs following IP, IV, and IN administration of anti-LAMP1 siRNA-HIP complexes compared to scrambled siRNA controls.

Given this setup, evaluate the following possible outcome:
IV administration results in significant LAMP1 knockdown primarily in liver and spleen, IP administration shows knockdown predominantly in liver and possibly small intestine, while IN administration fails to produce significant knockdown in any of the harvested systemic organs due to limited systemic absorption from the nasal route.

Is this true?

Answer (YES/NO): NO